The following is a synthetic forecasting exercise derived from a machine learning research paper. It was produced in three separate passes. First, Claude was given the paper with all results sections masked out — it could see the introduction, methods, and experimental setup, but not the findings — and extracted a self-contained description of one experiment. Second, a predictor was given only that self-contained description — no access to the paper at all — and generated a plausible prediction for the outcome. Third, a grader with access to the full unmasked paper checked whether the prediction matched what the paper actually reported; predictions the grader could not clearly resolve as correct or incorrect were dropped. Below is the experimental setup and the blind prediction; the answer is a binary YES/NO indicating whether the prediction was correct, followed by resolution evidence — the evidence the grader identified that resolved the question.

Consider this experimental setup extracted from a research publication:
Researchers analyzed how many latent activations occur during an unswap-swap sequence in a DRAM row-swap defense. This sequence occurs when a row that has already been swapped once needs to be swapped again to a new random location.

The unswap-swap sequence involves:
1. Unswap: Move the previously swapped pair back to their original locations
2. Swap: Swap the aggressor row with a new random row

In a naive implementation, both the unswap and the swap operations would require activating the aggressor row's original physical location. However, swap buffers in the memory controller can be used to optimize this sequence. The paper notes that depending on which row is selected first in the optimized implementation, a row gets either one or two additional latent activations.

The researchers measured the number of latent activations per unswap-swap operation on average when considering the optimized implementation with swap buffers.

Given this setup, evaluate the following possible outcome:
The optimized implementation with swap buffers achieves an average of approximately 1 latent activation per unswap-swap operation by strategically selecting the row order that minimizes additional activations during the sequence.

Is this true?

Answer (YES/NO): NO